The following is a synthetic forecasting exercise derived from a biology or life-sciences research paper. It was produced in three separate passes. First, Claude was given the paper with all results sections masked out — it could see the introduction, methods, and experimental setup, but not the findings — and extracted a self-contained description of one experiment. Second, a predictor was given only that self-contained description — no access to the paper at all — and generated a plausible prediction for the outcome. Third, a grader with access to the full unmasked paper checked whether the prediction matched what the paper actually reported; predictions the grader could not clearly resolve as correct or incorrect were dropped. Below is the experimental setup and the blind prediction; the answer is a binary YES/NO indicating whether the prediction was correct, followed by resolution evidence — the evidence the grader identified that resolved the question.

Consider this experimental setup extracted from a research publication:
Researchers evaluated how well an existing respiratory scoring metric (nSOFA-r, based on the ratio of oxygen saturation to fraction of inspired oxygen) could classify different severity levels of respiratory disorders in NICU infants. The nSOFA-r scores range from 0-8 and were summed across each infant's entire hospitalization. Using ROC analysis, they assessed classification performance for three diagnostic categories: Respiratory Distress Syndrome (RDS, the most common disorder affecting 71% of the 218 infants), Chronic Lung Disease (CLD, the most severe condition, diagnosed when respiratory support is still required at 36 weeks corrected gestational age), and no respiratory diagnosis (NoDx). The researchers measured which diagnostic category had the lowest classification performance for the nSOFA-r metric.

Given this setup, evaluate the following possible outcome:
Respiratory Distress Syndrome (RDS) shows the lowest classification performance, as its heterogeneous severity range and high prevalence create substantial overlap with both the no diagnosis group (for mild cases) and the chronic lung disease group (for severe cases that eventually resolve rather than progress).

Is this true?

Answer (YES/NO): NO